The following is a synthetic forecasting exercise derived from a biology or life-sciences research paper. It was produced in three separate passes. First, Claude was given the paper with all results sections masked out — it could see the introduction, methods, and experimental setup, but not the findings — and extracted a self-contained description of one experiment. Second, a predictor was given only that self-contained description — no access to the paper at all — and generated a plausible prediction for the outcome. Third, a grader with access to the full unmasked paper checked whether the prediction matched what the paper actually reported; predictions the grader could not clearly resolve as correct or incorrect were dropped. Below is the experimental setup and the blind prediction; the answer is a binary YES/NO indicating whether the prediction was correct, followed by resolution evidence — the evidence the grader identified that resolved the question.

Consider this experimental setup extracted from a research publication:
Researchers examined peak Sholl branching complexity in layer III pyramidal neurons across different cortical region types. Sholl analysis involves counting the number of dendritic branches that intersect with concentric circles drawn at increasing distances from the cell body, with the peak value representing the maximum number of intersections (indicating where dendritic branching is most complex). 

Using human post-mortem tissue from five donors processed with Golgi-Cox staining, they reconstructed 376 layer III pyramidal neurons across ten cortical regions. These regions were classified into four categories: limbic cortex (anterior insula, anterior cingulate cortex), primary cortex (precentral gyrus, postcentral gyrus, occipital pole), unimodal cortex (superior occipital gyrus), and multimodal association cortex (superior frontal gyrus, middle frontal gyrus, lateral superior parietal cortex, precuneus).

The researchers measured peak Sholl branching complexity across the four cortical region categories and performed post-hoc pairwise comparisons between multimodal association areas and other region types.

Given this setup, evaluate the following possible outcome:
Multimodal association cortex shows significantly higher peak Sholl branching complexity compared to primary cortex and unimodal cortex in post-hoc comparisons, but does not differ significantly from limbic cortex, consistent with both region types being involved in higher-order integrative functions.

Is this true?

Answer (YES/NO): NO